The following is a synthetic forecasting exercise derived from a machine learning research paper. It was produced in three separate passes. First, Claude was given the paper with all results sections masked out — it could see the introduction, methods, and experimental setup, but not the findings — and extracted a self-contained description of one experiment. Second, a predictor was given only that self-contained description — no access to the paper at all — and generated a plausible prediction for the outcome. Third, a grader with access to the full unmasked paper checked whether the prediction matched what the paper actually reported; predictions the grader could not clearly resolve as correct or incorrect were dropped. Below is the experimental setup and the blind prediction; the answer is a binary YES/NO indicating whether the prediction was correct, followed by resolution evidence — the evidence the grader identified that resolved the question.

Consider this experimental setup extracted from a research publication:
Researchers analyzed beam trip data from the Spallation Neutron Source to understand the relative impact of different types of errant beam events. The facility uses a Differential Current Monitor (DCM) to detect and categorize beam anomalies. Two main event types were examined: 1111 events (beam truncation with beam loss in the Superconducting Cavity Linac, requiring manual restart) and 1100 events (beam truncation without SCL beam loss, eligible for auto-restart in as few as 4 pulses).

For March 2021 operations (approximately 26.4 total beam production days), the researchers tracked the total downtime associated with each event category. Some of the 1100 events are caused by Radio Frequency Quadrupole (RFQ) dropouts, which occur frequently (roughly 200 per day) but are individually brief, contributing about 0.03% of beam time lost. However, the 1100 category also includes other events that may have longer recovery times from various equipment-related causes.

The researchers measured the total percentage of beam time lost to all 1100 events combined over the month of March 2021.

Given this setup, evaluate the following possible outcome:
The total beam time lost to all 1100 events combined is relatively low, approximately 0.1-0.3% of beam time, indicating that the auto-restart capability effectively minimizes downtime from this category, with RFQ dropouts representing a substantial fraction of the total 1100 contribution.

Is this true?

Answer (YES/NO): NO